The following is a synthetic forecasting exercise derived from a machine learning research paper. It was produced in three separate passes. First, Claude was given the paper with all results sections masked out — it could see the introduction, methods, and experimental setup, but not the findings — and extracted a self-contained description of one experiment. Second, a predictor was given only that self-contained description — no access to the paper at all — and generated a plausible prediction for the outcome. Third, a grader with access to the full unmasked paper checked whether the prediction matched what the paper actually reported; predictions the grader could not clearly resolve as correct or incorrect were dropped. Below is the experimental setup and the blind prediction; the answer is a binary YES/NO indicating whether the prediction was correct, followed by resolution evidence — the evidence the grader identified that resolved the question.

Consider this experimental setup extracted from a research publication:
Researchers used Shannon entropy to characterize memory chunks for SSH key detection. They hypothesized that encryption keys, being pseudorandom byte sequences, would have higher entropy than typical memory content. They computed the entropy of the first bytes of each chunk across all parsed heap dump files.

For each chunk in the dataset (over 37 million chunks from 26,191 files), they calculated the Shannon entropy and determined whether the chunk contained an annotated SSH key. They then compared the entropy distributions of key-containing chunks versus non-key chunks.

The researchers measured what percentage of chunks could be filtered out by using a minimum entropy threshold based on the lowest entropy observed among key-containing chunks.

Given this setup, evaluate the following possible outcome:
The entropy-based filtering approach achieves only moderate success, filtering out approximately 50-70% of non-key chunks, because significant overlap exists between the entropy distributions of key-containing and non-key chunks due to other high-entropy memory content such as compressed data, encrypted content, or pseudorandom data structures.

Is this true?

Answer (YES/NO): YES